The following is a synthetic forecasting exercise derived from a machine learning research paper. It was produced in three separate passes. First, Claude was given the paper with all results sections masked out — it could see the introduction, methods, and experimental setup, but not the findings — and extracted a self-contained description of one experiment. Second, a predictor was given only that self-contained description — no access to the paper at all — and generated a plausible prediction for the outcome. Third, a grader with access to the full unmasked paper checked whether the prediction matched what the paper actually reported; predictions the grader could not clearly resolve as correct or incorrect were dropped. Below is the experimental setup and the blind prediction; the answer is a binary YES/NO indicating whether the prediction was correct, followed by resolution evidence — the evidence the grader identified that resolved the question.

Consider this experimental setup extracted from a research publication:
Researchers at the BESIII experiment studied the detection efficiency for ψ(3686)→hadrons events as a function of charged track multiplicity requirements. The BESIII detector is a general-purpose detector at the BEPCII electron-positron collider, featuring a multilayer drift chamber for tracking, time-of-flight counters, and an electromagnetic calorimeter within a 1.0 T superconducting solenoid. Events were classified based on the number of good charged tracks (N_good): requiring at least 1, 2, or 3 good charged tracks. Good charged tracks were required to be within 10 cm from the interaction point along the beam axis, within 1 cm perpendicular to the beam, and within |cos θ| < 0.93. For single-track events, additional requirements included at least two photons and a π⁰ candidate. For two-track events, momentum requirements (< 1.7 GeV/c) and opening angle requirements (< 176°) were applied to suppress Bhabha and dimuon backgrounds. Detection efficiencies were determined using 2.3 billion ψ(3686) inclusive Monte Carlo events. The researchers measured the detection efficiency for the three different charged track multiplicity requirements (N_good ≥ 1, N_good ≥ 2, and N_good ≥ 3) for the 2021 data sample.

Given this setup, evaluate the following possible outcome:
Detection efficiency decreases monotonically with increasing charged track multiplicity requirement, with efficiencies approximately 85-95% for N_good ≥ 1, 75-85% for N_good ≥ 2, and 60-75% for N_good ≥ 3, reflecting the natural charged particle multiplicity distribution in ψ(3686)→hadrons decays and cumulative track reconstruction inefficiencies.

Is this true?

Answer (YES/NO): NO